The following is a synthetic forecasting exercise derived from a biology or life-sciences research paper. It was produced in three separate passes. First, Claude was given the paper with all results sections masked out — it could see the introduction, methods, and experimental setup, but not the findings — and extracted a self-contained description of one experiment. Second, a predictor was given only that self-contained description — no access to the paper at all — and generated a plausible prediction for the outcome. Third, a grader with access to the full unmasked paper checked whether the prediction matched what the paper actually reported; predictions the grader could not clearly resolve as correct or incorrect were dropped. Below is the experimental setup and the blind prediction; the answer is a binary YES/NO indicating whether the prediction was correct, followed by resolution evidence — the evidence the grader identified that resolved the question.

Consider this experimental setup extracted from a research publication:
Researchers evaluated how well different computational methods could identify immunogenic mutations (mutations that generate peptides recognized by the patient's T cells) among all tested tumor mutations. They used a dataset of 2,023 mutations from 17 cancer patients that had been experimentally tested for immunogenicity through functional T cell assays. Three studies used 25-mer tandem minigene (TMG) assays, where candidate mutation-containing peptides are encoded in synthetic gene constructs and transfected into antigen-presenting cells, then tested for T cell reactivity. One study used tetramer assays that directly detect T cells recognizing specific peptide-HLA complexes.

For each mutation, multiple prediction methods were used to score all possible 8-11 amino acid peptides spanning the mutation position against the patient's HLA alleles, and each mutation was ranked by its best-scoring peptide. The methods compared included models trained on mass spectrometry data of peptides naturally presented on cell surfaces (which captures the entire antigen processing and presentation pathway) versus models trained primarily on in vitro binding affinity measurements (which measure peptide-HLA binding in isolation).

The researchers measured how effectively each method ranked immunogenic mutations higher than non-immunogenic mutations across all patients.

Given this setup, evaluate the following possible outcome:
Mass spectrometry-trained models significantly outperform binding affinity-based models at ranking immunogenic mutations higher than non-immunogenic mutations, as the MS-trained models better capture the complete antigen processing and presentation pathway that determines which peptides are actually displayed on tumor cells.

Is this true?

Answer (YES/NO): NO